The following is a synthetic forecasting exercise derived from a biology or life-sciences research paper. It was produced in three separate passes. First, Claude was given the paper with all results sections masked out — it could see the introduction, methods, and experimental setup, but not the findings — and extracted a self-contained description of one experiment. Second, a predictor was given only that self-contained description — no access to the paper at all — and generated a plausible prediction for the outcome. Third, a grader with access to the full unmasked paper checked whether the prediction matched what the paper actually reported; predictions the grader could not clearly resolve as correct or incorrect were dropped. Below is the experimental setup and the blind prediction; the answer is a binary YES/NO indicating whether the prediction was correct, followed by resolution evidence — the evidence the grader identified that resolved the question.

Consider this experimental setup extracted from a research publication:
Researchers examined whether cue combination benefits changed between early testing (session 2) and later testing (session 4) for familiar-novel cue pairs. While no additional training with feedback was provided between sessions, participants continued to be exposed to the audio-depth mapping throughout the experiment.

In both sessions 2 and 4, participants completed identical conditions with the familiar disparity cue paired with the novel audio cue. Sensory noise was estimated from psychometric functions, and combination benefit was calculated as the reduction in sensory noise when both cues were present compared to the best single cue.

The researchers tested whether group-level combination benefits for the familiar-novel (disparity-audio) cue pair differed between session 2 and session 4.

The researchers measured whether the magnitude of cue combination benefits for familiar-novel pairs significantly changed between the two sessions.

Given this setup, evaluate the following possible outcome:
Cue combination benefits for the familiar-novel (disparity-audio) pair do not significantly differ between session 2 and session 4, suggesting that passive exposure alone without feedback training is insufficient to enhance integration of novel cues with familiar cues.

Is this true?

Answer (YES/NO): YES